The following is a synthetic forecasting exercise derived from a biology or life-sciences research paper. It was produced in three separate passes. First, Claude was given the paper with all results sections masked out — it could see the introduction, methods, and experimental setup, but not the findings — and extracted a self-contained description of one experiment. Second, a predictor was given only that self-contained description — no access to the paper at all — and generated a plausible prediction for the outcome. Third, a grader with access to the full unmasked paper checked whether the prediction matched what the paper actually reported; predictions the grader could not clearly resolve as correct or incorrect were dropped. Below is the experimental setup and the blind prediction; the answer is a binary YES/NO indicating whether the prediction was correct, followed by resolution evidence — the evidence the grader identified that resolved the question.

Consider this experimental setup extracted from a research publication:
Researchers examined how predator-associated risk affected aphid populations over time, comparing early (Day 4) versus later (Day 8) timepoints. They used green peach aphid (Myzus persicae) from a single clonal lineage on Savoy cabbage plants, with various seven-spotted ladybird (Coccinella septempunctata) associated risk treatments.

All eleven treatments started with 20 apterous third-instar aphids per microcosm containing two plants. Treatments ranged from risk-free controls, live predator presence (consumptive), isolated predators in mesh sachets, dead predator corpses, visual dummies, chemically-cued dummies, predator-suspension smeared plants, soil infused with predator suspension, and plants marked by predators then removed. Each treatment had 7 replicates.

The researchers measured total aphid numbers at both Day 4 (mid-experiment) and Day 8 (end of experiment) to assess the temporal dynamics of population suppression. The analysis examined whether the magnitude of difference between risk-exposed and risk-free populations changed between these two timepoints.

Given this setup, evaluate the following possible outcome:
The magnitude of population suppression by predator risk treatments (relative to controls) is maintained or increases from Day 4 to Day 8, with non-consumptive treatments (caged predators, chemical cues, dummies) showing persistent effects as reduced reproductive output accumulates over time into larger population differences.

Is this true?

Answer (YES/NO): NO